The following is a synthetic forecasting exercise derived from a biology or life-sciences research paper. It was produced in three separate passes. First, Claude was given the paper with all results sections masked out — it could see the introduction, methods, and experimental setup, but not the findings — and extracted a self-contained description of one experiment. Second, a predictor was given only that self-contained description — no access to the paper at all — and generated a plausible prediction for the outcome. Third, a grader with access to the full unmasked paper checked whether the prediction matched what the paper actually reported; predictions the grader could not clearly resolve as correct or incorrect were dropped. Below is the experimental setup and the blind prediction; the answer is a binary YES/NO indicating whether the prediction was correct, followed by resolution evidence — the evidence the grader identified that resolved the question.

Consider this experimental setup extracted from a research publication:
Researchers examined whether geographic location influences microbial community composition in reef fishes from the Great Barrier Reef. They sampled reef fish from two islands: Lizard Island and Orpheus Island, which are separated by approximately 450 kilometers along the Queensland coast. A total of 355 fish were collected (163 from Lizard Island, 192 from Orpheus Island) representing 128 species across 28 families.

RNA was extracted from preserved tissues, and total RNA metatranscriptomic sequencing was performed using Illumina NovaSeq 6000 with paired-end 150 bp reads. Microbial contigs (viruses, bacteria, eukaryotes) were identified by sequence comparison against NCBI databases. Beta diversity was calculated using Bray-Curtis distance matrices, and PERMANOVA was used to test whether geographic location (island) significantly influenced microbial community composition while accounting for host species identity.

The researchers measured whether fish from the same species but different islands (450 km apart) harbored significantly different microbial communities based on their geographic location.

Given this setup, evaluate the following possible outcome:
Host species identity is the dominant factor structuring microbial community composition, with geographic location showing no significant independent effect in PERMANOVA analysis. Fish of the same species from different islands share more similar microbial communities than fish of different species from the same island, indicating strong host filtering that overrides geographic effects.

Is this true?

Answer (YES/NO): YES